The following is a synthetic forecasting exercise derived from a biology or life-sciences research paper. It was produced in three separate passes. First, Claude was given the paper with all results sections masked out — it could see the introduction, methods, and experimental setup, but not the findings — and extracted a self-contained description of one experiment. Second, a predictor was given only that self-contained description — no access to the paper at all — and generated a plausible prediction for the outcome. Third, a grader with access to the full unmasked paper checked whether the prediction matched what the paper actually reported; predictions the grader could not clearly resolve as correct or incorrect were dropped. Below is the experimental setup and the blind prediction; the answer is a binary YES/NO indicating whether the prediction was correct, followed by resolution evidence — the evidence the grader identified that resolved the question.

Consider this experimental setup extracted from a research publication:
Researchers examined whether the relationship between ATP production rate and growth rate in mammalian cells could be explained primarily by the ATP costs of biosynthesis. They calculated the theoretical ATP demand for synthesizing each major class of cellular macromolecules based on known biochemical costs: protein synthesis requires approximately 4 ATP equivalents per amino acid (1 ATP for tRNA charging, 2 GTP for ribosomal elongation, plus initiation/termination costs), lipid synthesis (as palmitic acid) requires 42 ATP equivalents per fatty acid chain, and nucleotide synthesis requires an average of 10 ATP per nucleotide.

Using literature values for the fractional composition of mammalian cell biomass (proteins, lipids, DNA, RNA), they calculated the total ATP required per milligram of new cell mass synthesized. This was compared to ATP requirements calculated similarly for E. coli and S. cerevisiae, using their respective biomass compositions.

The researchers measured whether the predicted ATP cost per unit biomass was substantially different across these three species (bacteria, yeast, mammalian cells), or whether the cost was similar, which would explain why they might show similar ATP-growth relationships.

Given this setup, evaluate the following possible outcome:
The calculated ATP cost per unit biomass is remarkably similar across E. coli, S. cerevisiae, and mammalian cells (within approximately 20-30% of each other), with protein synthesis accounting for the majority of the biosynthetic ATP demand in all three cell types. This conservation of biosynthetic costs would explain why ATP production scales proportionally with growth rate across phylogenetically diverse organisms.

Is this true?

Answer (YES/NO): NO